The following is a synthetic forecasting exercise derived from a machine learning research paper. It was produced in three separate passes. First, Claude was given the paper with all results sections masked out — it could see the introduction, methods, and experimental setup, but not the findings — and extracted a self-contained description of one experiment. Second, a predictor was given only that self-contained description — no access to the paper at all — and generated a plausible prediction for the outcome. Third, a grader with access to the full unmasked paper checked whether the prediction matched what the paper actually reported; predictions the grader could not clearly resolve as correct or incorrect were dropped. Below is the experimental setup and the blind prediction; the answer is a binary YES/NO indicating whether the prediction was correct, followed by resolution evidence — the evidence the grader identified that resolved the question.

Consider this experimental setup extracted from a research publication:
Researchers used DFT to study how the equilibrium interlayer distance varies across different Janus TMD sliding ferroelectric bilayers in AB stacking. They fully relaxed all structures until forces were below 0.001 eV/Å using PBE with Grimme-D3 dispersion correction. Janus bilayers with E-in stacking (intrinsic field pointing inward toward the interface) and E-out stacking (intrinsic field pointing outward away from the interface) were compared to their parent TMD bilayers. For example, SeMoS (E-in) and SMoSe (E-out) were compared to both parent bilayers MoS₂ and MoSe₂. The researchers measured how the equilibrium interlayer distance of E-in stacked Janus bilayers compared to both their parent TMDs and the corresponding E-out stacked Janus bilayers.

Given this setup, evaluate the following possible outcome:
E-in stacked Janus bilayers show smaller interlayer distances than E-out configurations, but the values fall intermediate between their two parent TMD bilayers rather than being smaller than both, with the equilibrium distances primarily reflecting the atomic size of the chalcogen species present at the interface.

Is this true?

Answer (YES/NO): NO